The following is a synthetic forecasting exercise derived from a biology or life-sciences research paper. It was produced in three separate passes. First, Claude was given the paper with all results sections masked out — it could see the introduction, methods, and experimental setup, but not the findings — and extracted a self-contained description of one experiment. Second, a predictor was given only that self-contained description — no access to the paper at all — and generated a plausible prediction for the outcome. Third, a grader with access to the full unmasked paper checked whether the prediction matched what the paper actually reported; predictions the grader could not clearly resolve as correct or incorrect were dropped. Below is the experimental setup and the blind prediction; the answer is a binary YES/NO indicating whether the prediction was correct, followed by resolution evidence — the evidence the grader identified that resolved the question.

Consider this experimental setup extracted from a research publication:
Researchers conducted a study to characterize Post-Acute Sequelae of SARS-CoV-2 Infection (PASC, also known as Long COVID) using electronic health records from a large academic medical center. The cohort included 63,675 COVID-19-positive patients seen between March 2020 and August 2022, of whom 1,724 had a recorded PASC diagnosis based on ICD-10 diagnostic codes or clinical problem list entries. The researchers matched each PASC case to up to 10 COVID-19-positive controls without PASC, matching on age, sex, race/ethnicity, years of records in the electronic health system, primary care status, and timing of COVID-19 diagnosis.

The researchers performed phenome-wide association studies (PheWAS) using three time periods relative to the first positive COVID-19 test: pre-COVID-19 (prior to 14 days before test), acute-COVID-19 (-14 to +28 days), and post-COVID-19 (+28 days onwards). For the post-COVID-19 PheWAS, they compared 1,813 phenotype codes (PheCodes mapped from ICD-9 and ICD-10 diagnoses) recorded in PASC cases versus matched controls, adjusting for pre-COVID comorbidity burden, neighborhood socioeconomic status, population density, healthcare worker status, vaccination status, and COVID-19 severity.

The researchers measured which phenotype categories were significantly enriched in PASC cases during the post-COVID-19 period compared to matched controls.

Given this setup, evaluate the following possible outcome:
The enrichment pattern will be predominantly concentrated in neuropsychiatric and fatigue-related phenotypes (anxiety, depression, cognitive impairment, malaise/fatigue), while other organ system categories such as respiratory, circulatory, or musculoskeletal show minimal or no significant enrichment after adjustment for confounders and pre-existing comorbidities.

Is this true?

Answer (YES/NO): NO